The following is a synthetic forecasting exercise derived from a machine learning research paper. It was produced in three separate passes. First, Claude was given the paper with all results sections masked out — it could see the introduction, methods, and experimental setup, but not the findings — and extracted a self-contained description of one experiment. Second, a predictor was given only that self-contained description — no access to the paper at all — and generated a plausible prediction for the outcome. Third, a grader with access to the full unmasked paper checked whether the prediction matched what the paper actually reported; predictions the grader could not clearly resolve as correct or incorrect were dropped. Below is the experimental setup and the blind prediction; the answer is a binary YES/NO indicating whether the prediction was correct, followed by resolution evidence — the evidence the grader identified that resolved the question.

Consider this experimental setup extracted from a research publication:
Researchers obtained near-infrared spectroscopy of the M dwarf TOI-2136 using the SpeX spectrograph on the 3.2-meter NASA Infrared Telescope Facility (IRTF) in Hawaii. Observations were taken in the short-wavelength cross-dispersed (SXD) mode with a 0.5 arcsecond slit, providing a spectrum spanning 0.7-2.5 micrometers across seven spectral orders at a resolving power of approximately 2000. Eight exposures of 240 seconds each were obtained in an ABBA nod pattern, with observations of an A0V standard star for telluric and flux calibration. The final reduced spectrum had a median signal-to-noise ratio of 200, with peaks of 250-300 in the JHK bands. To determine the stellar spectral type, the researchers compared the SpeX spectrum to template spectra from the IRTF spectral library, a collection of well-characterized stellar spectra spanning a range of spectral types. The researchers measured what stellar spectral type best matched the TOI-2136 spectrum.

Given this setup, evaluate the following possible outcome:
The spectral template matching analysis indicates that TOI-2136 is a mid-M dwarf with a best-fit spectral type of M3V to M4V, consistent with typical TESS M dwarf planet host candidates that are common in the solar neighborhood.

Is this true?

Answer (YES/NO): NO